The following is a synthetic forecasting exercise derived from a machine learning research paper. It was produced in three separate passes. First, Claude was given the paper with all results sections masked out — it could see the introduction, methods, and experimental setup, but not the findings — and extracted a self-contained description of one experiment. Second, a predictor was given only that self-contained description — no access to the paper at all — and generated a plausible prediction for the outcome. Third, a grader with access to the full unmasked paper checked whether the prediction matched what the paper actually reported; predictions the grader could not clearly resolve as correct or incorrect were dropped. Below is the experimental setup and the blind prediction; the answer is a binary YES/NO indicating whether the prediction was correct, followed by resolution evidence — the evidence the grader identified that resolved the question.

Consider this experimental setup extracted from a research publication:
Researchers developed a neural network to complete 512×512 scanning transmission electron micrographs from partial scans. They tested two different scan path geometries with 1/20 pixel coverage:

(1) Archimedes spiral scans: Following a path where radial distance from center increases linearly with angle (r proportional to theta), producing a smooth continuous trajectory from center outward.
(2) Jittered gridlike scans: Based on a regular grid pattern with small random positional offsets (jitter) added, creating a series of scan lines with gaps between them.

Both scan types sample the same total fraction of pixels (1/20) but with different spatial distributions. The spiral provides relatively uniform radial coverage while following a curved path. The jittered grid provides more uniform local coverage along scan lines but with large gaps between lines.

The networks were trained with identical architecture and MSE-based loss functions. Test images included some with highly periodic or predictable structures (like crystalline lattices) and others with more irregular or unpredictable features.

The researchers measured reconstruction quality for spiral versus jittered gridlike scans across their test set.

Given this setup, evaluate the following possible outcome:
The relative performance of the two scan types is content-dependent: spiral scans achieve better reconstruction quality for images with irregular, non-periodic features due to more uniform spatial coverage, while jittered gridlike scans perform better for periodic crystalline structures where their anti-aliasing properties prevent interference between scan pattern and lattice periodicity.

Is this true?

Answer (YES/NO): NO